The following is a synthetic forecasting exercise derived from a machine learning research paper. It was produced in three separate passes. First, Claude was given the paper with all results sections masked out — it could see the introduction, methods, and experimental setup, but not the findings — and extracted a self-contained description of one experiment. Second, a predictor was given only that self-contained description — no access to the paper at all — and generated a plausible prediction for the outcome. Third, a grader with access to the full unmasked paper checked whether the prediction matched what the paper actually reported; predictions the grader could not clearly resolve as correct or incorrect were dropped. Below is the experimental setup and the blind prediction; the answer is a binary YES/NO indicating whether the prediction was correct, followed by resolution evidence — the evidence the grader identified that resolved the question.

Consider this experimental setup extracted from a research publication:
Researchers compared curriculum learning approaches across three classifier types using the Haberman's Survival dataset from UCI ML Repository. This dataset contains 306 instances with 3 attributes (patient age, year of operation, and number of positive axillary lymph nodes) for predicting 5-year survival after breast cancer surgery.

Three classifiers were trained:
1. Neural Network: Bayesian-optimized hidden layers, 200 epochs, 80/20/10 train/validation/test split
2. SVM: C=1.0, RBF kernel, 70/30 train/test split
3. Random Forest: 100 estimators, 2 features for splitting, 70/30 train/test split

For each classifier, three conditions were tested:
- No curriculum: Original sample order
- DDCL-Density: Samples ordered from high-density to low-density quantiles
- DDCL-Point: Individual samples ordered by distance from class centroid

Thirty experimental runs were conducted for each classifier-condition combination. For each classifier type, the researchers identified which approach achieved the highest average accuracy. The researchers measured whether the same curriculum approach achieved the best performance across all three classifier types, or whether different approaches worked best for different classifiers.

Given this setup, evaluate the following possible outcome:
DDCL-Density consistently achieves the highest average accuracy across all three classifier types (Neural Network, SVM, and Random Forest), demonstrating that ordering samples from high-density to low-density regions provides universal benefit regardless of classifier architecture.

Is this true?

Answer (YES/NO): YES